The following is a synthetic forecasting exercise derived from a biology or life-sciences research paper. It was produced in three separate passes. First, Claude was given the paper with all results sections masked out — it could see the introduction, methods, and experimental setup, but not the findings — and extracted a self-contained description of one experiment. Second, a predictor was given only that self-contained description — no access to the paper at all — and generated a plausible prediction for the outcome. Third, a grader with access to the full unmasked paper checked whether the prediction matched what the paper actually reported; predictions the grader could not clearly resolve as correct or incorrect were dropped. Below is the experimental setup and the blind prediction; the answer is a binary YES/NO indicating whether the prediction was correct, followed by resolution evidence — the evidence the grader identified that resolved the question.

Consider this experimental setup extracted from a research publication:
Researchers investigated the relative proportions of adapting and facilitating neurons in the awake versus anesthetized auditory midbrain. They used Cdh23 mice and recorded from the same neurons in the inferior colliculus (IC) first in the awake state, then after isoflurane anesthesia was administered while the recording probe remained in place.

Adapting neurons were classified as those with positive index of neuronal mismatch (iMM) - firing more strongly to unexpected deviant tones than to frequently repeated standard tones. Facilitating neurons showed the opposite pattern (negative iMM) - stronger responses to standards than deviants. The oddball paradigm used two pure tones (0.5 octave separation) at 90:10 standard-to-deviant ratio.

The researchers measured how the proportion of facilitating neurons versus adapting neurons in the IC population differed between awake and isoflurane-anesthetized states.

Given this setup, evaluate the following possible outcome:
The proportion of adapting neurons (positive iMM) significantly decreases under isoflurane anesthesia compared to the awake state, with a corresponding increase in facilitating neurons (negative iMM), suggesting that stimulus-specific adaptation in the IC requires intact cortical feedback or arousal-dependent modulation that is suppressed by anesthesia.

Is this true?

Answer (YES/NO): NO